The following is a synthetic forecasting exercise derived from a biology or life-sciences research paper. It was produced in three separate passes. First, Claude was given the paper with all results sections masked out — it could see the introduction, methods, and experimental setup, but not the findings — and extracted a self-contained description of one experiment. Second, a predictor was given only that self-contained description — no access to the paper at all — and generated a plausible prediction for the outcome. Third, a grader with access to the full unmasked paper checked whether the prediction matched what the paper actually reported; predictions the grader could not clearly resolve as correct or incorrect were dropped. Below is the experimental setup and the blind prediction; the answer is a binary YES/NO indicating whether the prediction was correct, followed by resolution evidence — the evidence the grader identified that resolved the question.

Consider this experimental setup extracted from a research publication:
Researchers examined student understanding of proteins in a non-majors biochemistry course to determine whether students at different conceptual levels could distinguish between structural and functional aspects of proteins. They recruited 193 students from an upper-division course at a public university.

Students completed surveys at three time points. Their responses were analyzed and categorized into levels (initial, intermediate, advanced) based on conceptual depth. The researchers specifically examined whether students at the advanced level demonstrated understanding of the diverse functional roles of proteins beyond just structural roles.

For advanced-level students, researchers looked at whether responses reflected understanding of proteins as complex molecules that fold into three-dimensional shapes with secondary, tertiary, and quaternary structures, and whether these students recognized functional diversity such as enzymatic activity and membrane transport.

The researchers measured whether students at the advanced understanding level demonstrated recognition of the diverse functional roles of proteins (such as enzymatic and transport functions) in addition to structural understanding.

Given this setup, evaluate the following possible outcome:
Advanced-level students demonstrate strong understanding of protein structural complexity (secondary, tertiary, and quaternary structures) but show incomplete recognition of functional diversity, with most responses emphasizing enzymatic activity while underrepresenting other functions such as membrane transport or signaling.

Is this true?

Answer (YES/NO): NO